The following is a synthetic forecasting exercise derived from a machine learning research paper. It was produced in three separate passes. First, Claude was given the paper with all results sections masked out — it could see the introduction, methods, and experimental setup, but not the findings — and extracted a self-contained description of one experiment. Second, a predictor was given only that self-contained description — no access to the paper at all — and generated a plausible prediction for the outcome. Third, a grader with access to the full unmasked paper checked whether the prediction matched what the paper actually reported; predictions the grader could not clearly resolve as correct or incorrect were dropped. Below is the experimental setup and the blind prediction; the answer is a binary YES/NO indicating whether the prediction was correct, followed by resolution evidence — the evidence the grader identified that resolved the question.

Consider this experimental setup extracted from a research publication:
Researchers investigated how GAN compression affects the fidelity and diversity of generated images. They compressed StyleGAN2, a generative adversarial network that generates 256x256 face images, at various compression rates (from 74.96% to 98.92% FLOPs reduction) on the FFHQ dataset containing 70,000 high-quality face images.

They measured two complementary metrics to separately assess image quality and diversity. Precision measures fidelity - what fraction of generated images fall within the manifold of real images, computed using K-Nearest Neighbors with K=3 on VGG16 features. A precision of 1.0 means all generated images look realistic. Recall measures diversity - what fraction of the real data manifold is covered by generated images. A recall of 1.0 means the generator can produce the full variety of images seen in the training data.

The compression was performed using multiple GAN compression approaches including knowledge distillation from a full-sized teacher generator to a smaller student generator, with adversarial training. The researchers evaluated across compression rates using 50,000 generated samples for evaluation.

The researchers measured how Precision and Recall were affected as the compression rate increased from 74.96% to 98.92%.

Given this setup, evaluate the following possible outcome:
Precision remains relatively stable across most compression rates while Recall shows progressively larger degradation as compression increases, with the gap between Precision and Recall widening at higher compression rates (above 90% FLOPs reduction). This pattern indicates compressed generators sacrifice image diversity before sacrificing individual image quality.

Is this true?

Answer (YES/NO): YES